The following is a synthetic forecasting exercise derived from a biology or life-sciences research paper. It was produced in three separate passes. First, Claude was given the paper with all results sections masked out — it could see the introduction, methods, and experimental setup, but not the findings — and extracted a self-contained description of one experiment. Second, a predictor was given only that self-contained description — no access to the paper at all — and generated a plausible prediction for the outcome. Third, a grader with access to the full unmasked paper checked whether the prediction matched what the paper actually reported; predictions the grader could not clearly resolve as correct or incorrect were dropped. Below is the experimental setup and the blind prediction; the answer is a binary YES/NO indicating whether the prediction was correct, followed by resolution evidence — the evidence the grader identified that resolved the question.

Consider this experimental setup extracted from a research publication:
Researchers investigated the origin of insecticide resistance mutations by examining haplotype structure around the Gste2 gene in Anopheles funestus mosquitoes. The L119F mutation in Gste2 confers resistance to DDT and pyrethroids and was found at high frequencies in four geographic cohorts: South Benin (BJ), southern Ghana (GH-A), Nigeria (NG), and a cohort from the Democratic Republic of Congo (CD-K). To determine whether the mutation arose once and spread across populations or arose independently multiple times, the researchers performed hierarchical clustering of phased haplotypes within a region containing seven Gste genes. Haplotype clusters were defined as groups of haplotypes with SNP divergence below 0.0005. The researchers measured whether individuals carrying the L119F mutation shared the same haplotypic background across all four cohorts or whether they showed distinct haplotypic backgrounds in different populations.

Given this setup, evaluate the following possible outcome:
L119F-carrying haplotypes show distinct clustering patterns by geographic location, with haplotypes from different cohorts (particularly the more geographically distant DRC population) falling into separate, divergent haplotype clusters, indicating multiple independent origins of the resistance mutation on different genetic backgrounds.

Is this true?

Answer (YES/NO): YES